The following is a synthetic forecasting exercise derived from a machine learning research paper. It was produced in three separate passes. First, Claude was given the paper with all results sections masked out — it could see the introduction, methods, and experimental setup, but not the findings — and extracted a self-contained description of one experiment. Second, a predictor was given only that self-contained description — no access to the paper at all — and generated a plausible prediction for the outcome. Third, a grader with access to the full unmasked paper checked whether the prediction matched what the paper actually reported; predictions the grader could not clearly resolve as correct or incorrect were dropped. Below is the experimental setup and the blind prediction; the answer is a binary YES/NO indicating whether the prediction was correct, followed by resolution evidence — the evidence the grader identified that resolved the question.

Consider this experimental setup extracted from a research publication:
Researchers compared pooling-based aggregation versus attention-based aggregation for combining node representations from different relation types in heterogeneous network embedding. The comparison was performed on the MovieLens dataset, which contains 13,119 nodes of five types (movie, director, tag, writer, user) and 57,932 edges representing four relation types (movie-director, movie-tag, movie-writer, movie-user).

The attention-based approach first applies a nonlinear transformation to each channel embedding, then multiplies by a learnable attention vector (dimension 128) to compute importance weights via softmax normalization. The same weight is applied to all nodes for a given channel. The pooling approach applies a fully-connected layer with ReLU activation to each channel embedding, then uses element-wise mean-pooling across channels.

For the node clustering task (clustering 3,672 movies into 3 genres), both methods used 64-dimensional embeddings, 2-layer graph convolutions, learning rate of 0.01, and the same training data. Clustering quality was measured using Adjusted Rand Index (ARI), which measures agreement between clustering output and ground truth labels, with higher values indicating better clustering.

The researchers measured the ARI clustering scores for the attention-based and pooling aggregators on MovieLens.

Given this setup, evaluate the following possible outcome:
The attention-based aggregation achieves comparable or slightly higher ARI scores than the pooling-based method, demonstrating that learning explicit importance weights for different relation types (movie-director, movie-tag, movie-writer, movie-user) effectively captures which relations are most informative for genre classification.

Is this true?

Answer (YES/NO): NO